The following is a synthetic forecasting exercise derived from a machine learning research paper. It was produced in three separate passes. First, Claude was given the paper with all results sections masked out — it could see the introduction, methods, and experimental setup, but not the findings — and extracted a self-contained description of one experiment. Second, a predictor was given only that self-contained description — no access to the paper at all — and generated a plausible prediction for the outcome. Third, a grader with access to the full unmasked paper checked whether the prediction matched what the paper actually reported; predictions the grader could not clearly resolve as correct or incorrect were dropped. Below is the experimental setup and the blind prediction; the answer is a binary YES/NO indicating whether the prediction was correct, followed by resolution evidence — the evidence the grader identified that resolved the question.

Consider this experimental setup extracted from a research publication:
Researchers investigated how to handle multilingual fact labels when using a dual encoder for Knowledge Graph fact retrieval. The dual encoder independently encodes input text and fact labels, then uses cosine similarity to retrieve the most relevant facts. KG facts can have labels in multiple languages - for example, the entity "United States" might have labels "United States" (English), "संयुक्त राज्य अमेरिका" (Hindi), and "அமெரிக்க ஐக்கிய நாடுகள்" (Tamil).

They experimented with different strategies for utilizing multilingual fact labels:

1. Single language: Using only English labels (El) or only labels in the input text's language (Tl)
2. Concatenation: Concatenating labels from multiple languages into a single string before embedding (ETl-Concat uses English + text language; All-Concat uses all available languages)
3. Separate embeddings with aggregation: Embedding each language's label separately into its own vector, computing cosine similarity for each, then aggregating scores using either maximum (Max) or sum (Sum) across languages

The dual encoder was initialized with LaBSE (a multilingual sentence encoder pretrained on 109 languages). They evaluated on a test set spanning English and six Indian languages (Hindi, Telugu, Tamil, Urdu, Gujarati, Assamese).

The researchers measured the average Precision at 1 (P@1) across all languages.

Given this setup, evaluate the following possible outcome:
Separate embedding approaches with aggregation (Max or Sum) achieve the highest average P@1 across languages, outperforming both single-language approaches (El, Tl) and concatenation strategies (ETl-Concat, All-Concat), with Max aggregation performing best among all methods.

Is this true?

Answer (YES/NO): NO